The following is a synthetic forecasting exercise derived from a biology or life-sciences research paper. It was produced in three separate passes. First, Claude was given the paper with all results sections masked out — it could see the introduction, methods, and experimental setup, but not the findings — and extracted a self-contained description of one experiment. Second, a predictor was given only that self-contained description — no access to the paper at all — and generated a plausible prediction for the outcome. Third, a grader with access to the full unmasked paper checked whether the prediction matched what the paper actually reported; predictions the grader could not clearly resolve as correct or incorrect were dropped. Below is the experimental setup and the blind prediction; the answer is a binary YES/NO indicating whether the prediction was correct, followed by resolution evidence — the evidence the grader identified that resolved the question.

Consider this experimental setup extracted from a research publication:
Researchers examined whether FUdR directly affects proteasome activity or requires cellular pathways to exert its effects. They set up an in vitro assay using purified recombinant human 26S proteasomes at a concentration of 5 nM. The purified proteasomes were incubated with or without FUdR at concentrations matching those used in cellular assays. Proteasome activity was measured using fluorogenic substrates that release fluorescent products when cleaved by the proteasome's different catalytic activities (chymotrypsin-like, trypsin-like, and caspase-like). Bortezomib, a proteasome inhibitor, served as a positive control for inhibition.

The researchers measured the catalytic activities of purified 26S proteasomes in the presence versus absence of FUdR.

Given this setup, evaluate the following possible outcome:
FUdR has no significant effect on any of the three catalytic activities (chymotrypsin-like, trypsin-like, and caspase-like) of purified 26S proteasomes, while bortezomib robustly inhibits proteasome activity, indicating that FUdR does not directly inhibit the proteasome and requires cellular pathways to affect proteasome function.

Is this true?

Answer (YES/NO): YES